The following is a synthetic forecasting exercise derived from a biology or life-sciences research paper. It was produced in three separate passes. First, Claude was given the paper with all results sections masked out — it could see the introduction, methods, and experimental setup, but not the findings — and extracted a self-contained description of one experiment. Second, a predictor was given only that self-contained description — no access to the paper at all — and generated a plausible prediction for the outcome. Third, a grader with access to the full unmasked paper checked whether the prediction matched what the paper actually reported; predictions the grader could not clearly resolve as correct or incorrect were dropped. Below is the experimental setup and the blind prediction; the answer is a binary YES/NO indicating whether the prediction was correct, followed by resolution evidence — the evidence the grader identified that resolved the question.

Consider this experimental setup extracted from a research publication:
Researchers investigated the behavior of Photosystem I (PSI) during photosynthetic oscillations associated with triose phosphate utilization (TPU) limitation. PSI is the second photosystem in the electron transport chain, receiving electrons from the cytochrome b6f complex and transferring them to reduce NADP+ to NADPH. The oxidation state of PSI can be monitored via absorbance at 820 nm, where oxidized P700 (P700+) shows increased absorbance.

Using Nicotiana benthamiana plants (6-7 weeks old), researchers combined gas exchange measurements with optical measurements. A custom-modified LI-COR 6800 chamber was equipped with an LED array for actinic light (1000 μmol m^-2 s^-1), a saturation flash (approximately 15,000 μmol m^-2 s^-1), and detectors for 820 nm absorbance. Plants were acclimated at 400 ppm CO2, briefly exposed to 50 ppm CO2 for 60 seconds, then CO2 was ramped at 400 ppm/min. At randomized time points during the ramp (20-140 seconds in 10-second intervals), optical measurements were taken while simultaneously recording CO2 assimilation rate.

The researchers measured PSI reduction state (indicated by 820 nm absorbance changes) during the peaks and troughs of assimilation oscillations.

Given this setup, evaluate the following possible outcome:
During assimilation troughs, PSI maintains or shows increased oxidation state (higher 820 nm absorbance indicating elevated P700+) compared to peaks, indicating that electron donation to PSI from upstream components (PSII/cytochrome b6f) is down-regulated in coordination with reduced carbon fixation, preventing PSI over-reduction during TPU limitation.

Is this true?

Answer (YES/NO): NO